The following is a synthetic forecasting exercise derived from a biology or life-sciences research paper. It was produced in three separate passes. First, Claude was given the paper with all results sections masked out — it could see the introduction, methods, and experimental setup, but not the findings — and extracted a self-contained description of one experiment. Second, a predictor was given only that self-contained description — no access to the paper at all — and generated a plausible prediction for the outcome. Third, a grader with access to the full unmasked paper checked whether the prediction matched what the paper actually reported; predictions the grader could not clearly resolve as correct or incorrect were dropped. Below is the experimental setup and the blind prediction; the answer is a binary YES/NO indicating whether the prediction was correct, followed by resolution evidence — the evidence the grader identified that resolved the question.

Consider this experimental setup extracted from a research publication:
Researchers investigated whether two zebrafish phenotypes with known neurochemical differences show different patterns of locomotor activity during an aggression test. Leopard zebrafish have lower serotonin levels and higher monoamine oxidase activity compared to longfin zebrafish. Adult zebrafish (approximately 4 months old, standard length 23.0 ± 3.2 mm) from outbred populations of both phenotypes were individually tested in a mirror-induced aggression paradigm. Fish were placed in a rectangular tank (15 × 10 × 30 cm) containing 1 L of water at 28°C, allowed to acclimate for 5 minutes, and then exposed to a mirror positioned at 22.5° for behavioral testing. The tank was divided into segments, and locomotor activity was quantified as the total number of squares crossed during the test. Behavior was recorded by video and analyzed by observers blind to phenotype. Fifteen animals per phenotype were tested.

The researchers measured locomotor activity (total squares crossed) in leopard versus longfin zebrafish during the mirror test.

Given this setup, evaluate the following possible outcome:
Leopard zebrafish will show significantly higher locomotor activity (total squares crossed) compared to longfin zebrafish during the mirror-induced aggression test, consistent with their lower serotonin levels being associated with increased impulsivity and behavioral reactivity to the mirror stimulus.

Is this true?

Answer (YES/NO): NO